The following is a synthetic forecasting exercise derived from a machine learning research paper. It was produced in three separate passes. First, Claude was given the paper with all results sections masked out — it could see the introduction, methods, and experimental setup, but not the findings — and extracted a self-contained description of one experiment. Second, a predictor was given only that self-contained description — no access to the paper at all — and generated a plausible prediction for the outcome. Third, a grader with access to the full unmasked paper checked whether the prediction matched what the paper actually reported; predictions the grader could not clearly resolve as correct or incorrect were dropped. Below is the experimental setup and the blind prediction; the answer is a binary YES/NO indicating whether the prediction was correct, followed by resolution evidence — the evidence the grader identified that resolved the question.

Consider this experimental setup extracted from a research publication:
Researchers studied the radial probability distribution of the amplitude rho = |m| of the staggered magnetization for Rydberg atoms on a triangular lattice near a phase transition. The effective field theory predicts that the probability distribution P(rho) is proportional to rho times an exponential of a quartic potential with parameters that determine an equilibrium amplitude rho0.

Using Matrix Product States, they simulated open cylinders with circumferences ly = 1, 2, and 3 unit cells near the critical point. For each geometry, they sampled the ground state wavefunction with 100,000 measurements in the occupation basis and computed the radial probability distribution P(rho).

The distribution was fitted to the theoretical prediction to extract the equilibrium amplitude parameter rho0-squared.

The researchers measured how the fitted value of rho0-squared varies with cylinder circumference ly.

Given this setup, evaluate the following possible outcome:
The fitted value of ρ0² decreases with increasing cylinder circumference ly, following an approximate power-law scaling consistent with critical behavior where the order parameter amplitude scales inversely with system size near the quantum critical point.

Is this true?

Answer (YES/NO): NO